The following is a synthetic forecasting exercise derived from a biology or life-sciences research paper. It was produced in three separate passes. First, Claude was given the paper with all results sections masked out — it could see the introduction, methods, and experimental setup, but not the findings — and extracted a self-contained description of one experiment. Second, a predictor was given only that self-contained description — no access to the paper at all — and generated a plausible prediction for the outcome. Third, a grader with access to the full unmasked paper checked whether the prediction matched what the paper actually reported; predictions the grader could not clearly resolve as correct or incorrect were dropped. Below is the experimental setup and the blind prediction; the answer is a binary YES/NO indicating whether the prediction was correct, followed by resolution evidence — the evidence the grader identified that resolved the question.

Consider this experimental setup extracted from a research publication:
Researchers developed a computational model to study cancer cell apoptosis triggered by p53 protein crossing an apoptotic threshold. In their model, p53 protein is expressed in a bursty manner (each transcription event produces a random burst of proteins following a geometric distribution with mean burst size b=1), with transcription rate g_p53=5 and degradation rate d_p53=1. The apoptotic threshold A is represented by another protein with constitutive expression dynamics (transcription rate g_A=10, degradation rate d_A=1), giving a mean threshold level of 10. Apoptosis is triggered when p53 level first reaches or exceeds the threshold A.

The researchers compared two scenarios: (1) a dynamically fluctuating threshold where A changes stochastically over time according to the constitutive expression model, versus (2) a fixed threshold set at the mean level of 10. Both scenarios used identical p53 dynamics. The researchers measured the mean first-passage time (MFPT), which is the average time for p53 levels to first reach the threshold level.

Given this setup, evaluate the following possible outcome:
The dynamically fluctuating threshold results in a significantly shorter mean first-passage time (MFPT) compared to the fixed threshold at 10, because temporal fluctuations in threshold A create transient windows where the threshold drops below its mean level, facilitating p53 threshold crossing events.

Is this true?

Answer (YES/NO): YES